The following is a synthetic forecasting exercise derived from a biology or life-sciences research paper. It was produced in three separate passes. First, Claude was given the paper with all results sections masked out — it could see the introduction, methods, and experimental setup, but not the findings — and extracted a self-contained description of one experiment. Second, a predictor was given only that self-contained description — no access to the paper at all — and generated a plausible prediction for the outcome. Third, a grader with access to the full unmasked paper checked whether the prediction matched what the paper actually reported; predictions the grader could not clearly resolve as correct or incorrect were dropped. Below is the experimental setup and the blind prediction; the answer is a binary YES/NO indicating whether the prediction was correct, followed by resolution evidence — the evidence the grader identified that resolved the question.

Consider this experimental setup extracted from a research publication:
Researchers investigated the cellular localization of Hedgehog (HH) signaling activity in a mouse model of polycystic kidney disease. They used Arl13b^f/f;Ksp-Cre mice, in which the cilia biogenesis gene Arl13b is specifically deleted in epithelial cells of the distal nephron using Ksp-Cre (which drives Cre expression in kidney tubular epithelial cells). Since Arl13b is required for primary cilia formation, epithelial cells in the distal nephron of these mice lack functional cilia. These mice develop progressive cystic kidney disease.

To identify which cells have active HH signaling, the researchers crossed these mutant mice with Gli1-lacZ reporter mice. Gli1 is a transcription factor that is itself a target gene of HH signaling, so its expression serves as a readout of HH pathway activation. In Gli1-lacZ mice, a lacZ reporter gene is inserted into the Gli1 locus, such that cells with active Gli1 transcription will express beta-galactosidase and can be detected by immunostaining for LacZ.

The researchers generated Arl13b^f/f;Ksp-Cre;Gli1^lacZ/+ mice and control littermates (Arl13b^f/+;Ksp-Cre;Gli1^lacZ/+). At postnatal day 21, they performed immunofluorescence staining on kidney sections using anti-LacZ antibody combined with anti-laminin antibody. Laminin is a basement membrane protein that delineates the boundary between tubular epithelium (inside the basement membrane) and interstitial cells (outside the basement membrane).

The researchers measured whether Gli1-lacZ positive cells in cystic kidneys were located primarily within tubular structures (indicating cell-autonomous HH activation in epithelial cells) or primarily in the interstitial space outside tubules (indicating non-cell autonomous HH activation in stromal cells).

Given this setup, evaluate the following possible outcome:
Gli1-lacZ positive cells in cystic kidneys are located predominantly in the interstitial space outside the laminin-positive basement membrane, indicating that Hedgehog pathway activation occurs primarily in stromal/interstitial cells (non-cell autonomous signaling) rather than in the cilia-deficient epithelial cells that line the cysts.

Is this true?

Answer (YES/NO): YES